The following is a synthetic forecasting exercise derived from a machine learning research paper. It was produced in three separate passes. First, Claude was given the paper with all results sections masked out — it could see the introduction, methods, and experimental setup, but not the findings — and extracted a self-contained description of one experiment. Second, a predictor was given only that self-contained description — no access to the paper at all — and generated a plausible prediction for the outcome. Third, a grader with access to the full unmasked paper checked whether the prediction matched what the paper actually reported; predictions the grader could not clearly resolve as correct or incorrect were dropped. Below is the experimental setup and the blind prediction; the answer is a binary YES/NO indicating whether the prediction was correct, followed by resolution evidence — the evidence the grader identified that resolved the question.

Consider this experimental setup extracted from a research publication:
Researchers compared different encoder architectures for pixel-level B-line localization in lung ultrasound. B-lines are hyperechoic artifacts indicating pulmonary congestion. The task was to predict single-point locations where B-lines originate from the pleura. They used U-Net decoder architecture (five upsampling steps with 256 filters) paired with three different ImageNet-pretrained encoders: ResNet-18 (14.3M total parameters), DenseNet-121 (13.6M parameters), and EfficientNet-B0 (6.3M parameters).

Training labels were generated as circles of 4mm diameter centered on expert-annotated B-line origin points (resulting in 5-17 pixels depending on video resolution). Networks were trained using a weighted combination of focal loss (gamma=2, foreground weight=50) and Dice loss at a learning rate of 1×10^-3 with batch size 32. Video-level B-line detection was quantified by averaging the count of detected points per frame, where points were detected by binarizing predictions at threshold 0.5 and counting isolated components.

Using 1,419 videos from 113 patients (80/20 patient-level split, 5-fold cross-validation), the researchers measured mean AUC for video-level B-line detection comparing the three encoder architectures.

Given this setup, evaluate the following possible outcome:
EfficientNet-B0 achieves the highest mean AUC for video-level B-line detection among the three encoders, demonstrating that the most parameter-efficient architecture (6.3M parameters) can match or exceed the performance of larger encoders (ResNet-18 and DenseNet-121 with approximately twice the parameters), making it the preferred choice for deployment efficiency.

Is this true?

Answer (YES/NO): YES